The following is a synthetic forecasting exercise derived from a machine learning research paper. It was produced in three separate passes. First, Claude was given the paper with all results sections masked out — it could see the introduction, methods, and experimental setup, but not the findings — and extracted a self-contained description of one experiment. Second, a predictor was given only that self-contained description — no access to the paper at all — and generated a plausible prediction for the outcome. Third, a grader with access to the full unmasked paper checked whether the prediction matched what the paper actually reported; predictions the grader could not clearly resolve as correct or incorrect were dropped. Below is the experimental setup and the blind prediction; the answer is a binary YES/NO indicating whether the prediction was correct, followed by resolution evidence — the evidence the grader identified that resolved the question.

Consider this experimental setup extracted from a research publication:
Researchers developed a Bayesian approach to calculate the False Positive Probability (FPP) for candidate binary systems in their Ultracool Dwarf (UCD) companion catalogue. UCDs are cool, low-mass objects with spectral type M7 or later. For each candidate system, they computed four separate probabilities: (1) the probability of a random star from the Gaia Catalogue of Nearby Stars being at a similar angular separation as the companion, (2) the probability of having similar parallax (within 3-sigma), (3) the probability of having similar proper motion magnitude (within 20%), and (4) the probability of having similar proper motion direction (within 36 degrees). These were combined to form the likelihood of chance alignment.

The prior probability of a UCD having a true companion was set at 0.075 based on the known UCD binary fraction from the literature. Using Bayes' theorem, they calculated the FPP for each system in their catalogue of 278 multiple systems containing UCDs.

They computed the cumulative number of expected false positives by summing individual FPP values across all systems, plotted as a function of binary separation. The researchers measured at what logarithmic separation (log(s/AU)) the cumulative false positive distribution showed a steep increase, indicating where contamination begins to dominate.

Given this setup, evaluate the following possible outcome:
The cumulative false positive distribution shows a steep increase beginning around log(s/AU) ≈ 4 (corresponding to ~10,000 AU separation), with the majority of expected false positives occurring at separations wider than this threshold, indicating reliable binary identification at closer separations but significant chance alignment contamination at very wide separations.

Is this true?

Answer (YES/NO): NO